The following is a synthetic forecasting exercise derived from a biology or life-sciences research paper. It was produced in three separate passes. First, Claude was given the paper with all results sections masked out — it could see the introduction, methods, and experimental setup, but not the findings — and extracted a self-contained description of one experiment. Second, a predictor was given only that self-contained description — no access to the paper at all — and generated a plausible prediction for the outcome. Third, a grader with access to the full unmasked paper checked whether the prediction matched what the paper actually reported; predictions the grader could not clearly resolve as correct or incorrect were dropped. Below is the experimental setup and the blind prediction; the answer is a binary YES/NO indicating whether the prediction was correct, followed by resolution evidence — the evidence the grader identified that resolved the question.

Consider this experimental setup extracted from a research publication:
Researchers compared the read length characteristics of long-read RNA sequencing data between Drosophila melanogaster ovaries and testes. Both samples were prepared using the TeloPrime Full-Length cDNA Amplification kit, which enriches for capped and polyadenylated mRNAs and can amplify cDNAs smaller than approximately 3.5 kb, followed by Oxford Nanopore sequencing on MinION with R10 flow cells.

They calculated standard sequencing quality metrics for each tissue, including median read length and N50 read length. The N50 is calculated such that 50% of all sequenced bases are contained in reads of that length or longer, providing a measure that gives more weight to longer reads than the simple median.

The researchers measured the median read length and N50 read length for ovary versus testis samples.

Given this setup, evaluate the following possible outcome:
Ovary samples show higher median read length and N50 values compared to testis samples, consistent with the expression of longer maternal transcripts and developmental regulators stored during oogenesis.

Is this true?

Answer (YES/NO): NO